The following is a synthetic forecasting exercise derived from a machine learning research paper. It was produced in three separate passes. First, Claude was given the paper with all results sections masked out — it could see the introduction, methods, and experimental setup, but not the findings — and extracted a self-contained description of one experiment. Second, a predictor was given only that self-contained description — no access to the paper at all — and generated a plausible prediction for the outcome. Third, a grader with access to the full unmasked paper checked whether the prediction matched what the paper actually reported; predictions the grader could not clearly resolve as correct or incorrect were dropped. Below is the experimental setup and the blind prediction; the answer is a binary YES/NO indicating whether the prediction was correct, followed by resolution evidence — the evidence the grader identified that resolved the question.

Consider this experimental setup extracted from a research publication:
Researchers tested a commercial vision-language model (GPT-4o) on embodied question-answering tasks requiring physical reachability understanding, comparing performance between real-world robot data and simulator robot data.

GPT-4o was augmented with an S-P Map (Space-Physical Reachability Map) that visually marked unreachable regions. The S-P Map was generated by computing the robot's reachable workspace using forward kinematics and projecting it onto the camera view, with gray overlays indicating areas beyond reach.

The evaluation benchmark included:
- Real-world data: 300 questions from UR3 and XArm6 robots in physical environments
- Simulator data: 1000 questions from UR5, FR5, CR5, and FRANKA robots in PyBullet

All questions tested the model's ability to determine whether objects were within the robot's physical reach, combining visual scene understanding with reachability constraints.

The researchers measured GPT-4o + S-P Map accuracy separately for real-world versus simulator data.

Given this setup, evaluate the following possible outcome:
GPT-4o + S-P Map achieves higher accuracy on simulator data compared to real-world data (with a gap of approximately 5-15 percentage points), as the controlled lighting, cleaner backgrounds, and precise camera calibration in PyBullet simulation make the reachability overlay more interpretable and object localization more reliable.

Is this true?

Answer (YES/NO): NO